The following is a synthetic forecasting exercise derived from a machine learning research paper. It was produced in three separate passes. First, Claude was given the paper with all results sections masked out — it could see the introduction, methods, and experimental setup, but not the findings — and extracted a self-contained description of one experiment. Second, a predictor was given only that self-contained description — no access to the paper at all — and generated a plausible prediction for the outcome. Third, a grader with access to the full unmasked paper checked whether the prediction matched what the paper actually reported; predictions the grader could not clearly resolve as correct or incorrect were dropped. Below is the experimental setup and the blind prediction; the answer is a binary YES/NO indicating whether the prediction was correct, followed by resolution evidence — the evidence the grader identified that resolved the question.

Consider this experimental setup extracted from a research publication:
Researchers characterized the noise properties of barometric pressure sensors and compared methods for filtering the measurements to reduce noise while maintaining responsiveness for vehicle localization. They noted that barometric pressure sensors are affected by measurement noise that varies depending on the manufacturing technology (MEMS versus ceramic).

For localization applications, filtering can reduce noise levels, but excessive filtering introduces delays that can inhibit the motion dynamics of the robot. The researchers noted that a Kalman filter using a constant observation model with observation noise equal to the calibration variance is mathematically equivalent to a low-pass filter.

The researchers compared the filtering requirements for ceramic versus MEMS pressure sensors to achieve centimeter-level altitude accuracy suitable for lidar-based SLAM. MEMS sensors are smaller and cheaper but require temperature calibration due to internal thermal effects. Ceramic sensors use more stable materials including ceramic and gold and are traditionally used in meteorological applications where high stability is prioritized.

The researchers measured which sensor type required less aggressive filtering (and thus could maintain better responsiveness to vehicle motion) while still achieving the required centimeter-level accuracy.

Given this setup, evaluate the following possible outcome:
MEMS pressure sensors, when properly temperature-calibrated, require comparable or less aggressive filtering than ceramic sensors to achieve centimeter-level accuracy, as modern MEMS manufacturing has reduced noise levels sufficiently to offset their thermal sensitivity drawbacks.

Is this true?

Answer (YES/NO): YES